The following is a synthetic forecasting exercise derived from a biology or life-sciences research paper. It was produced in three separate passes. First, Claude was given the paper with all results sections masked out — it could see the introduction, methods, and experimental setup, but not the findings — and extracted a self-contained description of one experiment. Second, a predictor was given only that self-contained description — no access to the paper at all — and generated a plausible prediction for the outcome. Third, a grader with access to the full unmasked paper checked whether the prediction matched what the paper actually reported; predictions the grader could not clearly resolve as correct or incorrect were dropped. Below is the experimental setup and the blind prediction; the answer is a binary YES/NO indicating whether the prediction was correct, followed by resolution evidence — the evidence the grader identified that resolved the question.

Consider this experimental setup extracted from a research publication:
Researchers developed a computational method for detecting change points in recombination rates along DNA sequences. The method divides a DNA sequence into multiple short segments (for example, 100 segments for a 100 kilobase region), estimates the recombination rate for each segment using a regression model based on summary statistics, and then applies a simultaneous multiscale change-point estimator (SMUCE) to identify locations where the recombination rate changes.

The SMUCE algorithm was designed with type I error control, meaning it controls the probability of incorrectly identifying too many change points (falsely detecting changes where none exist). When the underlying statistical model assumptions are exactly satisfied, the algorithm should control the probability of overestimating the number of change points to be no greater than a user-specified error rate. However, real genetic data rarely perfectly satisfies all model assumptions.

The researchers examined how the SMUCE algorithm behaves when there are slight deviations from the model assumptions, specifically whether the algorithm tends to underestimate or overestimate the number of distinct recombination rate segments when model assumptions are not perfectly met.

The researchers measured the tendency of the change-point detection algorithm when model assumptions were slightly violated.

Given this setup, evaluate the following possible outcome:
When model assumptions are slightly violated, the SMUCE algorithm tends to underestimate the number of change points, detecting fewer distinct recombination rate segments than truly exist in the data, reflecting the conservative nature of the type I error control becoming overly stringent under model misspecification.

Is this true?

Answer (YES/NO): NO